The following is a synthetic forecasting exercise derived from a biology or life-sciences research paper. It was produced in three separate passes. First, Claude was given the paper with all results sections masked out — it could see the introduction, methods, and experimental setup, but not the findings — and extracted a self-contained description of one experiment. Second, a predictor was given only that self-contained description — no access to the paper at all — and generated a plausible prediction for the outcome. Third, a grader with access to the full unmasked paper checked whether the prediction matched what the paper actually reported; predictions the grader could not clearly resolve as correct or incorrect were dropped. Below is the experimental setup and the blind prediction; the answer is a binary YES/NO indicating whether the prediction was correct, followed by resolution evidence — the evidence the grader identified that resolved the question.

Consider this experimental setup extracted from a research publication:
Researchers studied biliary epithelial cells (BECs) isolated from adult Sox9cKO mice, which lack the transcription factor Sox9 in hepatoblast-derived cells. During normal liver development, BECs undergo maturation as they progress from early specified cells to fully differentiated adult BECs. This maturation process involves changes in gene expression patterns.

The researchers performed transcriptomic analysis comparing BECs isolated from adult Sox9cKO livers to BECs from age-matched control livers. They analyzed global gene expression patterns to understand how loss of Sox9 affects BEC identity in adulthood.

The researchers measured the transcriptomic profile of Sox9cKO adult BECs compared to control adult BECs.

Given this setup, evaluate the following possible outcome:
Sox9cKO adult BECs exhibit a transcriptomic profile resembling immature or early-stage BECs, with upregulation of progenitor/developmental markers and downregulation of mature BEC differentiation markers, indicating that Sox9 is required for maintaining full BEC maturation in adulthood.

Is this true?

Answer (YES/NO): YES